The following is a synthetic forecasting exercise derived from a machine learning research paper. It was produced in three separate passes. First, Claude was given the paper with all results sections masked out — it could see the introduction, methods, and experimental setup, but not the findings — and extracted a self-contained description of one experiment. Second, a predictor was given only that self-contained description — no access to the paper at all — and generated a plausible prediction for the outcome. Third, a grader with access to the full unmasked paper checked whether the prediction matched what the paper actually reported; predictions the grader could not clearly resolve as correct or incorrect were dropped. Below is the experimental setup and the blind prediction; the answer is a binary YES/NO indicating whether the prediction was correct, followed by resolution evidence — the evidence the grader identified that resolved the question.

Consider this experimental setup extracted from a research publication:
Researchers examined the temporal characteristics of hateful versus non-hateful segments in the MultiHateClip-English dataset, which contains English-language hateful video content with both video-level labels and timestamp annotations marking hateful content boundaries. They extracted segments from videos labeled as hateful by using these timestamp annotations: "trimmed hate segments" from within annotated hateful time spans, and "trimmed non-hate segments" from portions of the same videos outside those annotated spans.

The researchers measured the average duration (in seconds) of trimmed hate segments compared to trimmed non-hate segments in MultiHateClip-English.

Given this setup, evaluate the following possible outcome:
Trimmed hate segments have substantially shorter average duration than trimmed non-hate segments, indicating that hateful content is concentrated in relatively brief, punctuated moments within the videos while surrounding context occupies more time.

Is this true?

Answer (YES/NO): NO